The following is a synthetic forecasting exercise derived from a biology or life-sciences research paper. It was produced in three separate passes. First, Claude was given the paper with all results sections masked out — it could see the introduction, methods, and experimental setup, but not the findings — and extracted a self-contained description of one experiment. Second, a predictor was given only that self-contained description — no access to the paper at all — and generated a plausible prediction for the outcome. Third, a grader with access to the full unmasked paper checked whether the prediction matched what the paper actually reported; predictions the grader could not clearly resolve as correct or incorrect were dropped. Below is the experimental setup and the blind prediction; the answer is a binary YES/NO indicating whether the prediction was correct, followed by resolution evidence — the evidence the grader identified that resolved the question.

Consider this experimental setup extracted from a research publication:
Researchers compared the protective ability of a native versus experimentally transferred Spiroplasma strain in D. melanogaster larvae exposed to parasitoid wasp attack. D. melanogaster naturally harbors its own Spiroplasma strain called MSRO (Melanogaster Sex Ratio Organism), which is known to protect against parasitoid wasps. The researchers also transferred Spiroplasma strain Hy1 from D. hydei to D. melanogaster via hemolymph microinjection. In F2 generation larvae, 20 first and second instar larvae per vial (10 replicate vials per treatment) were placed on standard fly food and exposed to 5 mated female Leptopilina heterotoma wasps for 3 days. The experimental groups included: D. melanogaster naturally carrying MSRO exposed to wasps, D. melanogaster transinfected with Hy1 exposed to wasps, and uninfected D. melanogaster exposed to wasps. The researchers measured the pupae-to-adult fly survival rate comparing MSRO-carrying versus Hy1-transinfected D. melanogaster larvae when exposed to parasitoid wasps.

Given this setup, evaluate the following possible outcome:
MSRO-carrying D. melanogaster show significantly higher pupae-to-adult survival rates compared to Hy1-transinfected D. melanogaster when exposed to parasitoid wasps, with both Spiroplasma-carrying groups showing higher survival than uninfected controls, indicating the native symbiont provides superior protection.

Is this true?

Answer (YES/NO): YES